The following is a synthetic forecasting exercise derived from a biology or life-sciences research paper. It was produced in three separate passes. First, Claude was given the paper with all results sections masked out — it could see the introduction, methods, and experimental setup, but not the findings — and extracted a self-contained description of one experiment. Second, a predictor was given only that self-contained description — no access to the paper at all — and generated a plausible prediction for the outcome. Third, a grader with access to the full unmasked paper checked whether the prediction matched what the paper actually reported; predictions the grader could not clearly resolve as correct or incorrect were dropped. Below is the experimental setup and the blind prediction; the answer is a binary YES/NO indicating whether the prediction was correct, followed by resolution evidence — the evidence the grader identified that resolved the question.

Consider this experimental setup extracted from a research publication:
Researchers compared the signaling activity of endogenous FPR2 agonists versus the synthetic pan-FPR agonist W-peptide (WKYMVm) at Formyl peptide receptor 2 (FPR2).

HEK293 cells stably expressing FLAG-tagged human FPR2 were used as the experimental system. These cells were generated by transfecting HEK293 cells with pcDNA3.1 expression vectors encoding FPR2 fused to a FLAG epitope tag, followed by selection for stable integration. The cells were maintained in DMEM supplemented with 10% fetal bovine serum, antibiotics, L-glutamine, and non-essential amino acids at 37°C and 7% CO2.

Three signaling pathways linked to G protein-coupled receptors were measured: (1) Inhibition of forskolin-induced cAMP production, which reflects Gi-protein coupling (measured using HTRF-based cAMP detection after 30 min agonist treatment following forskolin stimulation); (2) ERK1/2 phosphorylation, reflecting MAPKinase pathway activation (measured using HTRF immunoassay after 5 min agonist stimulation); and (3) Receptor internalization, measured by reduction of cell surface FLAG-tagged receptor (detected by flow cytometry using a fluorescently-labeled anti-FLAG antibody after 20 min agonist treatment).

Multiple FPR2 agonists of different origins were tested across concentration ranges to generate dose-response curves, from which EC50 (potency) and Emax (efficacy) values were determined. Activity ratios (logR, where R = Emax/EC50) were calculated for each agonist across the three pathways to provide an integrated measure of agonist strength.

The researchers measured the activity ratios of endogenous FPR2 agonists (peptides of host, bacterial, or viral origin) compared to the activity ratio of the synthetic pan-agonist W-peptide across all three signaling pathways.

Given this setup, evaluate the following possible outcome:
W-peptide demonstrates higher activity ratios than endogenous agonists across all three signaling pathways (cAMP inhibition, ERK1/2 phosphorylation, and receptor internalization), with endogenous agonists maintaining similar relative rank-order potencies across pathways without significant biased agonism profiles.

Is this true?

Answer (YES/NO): NO